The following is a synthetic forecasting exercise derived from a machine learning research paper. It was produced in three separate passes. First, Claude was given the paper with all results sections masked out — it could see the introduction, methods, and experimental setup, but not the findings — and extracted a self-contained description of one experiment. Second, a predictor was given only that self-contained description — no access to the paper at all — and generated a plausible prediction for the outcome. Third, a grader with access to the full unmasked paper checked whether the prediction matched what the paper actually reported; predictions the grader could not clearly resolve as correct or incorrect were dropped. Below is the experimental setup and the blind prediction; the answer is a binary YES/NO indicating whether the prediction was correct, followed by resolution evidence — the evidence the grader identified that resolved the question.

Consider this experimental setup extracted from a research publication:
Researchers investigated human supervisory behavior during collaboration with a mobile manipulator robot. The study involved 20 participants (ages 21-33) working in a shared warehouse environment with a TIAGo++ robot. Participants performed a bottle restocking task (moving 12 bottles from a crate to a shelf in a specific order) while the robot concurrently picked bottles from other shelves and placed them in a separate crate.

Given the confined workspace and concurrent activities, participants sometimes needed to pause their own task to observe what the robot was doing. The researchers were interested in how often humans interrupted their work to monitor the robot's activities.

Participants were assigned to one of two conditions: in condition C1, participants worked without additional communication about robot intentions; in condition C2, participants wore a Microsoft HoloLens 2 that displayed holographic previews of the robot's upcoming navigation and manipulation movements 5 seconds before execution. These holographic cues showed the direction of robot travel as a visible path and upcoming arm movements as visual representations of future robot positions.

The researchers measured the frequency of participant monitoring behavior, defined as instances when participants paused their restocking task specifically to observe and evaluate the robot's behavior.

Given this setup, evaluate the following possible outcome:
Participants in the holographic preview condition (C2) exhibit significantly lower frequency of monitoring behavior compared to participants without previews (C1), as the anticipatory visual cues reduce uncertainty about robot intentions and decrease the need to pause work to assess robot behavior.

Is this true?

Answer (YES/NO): YES